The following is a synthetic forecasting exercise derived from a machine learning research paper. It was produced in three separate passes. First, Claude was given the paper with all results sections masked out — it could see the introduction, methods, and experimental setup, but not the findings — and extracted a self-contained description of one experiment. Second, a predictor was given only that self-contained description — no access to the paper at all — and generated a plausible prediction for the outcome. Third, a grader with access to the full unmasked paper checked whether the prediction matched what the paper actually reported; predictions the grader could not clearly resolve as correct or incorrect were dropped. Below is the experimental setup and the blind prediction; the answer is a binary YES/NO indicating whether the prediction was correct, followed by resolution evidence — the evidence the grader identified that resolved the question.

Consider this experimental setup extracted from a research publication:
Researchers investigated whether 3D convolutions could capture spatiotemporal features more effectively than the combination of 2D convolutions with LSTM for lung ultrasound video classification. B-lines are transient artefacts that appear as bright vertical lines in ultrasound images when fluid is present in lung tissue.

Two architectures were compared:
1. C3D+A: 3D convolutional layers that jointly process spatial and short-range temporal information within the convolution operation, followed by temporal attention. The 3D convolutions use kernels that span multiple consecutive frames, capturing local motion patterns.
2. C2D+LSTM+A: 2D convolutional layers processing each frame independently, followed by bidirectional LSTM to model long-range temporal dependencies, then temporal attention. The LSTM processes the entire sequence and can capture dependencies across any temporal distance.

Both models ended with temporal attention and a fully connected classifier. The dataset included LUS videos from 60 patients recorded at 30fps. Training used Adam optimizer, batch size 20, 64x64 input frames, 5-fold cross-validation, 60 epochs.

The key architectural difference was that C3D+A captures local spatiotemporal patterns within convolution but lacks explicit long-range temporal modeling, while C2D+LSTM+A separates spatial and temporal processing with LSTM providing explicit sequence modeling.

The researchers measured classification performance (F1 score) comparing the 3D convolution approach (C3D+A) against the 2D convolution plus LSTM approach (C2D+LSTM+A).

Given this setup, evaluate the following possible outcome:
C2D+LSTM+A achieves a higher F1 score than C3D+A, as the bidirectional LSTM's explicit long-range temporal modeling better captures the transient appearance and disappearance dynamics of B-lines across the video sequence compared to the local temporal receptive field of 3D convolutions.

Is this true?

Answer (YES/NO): YES